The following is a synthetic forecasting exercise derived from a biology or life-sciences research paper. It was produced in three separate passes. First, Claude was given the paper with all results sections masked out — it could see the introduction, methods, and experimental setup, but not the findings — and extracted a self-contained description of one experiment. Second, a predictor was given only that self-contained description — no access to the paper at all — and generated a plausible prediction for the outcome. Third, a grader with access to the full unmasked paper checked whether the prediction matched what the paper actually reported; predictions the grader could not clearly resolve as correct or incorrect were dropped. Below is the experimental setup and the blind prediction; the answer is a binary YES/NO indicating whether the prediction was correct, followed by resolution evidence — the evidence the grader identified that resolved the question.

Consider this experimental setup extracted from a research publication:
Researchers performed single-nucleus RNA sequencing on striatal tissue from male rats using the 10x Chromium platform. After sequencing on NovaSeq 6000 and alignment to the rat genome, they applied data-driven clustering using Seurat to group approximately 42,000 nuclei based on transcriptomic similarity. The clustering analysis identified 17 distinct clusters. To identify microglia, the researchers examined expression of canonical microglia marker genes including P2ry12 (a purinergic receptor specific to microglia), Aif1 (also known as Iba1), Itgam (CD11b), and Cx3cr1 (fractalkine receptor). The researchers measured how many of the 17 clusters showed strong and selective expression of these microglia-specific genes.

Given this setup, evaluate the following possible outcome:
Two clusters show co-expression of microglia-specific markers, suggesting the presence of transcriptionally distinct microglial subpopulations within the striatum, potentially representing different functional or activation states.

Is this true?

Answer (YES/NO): YES